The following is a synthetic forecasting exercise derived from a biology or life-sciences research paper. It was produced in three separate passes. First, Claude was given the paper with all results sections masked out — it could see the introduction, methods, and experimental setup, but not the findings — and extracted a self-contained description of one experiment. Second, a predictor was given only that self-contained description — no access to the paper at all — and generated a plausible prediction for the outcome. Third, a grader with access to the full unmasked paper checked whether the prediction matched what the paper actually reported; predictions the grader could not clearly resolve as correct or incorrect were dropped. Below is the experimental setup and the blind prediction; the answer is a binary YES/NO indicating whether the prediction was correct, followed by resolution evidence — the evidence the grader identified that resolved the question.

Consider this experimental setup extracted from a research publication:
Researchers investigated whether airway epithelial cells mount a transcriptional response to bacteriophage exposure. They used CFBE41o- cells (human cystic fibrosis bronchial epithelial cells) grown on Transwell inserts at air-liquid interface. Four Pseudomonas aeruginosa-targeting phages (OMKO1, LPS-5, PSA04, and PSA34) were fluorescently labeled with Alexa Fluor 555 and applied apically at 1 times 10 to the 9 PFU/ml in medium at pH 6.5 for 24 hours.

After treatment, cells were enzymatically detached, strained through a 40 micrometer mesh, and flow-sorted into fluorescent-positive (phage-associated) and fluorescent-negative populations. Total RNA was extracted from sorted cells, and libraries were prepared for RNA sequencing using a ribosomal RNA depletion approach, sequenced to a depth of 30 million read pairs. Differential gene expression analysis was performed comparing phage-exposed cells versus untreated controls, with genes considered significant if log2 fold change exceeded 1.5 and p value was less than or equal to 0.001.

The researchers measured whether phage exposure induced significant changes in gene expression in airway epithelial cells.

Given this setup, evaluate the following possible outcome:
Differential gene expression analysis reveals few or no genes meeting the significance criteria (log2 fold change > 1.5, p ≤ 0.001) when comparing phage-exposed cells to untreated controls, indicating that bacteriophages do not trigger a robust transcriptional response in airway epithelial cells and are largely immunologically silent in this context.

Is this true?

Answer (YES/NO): NO